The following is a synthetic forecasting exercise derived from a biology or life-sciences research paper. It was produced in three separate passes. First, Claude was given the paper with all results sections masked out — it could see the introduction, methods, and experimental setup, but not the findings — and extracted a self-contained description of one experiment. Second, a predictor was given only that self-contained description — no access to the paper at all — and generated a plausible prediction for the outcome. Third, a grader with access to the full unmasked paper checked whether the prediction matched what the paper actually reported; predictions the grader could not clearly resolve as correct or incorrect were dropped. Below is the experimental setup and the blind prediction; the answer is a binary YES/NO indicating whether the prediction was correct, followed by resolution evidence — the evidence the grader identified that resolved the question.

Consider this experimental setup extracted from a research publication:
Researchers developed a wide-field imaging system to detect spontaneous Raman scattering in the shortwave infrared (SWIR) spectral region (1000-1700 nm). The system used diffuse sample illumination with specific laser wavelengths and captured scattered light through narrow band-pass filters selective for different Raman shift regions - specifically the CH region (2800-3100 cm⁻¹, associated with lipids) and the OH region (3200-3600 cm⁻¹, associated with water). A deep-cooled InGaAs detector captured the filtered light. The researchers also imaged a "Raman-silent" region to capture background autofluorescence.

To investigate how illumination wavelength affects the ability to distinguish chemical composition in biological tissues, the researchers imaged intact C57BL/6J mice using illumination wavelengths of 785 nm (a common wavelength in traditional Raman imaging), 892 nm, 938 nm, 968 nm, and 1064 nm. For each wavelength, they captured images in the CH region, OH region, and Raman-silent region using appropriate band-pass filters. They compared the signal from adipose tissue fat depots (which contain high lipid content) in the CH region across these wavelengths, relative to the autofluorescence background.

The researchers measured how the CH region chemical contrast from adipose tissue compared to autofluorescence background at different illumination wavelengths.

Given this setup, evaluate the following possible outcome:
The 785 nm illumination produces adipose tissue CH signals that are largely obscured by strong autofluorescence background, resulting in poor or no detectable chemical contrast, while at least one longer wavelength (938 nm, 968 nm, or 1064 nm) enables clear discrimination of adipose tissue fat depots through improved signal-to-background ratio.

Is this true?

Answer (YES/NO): YES